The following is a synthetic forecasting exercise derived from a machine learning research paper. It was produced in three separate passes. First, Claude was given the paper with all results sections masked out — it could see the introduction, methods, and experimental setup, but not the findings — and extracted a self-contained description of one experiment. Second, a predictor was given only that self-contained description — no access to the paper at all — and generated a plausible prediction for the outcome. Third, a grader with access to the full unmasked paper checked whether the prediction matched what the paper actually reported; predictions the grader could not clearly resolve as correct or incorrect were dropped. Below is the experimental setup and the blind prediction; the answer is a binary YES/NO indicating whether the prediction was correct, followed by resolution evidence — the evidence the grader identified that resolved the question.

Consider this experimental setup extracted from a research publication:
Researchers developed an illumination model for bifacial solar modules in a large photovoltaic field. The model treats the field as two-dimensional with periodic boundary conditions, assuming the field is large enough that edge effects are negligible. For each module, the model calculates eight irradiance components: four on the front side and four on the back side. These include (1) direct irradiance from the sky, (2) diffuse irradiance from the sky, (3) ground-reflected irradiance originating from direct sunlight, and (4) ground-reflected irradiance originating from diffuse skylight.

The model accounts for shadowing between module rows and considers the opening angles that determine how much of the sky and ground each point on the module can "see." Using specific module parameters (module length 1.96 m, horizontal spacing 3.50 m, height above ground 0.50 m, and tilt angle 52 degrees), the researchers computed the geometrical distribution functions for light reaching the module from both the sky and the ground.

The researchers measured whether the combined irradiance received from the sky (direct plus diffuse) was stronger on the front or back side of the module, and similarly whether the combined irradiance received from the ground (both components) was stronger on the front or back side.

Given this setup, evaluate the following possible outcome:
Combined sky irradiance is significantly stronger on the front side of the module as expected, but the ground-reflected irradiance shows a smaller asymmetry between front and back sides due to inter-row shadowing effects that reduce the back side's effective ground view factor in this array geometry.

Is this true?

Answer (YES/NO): NO